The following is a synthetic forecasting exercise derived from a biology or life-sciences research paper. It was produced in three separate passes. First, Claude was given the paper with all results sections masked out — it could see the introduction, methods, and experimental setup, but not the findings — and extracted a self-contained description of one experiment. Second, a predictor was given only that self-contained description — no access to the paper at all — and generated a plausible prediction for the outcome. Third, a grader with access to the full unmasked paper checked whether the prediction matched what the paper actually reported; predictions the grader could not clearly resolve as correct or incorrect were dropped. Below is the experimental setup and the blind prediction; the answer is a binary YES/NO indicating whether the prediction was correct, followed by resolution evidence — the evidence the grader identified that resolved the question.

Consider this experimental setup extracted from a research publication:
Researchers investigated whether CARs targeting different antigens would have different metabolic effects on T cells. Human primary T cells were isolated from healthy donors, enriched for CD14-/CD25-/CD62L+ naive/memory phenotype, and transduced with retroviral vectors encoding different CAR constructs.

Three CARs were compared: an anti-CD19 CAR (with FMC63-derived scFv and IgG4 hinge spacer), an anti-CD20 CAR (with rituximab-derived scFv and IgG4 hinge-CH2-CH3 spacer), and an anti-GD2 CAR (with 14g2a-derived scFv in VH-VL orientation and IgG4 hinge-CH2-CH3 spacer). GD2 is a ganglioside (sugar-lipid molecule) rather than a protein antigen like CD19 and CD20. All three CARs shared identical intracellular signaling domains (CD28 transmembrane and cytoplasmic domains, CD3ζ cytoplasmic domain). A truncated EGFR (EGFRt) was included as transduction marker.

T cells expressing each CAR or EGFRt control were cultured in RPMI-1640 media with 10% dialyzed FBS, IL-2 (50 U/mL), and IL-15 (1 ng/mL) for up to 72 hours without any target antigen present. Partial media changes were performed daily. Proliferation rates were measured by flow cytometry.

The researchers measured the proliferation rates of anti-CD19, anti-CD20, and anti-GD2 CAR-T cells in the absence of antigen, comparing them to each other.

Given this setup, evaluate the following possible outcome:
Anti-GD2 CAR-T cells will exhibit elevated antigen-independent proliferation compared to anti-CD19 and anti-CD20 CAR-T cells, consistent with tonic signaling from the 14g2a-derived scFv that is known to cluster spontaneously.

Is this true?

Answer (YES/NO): NO